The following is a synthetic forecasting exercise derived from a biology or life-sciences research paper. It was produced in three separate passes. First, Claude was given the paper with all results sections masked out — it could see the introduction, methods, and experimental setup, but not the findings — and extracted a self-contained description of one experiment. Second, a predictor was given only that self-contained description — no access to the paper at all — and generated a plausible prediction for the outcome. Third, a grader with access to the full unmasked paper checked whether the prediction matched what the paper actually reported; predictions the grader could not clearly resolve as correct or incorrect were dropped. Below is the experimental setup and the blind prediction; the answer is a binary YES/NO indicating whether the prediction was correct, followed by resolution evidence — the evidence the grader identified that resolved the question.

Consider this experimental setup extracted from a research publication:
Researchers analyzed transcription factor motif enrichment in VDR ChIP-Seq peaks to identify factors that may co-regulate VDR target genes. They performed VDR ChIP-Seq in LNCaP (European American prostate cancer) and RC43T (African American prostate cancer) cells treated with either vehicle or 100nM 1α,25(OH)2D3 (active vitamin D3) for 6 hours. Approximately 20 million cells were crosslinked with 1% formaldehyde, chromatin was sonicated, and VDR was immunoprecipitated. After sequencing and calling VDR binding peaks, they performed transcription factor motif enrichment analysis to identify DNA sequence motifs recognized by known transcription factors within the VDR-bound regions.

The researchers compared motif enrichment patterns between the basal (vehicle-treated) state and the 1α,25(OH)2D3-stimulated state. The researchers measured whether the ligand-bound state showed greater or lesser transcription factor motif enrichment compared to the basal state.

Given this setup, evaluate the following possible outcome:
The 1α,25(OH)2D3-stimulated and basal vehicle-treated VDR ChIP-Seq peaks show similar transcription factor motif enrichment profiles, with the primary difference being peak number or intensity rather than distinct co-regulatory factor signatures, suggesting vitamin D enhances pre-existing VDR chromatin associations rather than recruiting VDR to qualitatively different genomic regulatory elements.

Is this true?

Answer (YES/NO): NO